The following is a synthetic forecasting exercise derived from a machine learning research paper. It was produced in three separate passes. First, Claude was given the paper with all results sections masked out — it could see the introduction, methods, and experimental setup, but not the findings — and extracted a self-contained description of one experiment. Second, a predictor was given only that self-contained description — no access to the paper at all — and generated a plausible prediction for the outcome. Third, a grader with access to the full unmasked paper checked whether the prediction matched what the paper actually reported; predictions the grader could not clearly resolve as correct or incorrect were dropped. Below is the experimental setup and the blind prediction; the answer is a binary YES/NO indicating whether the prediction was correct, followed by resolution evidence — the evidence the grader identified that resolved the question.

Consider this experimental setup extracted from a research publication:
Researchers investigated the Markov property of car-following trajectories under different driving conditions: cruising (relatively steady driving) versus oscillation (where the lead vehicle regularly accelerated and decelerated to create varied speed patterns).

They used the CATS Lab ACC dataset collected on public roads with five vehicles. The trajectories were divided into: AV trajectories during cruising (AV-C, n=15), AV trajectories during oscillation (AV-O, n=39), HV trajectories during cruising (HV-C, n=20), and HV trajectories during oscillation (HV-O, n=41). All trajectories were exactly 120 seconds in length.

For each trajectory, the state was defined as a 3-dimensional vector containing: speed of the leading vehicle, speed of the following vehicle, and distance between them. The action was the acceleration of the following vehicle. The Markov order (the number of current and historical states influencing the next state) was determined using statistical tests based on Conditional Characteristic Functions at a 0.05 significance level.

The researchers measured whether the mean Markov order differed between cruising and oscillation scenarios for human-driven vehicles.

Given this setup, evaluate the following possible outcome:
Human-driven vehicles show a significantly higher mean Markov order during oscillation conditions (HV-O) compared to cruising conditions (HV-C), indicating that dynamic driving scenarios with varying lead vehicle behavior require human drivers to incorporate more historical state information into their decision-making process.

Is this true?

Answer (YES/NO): NO